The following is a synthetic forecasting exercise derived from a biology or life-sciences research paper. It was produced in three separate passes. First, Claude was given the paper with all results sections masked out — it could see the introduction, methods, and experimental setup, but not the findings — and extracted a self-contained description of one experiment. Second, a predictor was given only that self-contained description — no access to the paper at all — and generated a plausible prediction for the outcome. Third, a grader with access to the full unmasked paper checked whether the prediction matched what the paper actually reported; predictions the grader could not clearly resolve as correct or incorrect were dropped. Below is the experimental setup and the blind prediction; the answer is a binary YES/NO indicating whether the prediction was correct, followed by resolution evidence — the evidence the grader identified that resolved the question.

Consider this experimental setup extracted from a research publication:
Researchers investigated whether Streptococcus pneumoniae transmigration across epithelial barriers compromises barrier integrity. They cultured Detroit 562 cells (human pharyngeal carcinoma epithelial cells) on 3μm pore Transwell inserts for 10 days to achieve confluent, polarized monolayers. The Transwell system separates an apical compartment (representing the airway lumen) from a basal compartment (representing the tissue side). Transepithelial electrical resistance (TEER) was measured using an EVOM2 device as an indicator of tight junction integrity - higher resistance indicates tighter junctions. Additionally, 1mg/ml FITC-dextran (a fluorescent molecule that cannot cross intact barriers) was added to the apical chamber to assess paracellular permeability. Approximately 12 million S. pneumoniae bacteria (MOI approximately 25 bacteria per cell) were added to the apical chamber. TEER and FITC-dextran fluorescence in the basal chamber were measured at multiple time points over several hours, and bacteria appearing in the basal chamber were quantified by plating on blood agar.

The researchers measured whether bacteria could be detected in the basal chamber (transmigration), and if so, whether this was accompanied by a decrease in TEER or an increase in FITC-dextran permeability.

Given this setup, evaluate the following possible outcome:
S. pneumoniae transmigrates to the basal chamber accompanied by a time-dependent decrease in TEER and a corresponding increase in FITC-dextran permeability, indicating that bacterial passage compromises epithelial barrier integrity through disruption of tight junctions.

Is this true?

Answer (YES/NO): NO